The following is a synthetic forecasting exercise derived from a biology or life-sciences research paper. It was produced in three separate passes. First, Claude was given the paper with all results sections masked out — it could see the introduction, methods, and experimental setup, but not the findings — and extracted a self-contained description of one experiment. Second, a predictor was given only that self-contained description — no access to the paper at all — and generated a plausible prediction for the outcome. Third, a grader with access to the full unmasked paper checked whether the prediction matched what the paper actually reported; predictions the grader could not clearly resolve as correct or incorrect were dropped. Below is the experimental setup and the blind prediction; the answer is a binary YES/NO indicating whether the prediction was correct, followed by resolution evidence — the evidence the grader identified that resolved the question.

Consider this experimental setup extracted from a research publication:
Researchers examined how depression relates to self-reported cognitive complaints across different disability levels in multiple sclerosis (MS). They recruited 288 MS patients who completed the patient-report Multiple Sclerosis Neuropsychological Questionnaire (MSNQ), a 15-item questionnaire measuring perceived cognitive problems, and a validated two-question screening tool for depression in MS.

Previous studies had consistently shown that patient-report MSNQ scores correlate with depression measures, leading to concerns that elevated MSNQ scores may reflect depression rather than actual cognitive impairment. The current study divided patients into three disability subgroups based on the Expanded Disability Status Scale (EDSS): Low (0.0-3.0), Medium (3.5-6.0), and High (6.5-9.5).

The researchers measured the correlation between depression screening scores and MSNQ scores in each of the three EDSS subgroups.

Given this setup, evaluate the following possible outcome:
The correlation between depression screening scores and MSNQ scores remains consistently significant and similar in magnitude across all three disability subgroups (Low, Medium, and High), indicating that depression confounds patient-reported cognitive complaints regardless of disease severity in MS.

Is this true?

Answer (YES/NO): YES